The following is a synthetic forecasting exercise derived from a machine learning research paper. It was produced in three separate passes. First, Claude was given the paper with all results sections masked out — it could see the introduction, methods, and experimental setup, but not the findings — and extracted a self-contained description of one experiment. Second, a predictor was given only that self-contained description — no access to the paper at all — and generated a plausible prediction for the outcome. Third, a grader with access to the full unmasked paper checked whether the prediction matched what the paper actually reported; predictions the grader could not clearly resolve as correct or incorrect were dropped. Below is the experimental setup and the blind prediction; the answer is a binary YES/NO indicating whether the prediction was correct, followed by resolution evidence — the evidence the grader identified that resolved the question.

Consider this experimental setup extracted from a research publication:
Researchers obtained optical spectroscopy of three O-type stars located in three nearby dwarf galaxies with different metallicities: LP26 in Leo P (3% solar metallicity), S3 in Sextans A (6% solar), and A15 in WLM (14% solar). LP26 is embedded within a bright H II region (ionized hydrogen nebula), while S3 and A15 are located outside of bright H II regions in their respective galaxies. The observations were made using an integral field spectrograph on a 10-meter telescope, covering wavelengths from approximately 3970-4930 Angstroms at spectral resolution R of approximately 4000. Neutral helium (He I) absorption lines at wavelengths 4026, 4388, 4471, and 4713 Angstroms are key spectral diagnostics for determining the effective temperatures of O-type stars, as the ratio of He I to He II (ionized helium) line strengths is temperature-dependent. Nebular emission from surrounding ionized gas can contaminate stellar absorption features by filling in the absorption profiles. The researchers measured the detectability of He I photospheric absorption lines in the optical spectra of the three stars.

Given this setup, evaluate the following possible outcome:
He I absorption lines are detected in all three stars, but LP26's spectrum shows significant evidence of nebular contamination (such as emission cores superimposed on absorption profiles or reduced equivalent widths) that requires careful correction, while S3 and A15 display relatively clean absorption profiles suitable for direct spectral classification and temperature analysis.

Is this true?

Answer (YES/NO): NO